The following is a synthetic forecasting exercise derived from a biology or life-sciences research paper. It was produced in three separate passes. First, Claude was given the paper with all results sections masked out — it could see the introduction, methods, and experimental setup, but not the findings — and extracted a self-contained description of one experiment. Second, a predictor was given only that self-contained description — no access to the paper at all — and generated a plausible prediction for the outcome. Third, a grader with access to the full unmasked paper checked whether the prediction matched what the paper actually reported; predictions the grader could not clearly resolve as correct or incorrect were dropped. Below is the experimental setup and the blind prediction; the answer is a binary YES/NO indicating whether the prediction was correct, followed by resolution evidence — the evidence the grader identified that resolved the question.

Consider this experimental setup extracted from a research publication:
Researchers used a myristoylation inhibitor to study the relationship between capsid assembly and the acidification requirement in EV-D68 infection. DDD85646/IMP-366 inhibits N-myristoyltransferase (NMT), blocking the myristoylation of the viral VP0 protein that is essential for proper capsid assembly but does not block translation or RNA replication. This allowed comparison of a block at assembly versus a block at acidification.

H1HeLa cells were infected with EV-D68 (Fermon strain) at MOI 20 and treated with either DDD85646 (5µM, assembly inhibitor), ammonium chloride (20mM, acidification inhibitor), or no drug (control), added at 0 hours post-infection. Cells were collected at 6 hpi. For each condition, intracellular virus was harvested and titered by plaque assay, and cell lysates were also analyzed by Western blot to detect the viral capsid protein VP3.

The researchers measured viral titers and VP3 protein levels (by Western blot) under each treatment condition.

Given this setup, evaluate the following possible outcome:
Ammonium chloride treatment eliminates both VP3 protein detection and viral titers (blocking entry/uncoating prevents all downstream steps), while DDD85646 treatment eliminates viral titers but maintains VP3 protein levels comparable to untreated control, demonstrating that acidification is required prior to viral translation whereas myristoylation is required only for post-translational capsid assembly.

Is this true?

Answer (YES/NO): NO